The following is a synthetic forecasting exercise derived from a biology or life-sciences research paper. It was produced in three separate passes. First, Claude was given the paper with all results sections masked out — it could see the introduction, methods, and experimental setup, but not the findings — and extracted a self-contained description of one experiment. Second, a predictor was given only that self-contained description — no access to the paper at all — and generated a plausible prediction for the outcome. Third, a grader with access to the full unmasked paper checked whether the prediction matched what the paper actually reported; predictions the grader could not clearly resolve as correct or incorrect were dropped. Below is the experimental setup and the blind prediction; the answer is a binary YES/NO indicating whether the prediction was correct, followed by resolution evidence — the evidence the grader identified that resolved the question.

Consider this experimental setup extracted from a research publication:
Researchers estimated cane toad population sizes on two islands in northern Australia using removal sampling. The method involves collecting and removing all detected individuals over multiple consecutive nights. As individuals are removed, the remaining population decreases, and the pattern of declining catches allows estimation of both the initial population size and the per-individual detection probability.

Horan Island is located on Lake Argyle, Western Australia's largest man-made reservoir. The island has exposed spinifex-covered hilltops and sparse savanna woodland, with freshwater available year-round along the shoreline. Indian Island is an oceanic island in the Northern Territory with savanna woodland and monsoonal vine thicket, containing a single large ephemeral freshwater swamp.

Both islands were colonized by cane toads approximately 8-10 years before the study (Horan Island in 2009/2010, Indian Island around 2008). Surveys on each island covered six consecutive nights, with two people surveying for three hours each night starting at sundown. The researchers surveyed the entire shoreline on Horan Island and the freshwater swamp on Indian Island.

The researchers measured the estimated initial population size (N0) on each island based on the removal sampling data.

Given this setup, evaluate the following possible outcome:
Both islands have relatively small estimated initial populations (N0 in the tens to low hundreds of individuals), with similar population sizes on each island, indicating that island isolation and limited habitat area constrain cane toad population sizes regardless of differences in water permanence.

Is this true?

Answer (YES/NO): NO